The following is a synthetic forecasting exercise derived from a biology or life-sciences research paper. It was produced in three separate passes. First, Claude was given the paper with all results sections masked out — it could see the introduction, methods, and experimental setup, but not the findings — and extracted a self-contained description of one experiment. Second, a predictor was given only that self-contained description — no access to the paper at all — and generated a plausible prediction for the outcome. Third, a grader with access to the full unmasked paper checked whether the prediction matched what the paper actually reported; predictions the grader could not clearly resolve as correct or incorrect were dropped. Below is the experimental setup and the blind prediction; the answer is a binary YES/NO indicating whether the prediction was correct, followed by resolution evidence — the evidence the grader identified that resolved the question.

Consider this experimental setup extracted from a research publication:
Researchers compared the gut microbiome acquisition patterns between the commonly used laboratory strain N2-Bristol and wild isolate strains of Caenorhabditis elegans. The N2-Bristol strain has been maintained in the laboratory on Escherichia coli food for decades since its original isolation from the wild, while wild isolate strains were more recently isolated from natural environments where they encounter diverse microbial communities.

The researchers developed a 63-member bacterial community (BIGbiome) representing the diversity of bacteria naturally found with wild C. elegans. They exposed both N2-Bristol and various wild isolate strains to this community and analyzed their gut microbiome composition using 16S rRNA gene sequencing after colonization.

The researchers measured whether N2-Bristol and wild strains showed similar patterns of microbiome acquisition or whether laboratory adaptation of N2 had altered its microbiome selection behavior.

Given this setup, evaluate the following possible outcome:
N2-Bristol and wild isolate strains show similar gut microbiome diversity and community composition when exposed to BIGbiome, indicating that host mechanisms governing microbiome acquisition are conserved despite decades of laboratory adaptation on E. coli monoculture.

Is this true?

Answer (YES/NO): NO